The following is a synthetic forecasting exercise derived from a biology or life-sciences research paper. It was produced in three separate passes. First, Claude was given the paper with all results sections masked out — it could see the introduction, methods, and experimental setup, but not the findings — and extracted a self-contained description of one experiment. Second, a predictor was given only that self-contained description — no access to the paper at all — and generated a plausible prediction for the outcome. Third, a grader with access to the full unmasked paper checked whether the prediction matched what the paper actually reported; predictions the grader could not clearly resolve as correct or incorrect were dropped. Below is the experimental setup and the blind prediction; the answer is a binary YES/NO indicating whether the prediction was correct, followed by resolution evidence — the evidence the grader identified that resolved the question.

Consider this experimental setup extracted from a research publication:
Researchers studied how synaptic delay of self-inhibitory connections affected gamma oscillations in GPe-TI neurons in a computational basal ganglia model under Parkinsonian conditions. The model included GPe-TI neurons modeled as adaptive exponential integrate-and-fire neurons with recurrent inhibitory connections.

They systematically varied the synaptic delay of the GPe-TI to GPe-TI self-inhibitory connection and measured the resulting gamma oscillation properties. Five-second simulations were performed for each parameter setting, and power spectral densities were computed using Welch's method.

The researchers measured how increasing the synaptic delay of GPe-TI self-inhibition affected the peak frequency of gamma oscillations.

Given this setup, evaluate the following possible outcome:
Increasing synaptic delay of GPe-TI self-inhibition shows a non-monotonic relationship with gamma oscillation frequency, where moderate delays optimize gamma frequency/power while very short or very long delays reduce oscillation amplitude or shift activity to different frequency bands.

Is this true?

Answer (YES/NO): NO